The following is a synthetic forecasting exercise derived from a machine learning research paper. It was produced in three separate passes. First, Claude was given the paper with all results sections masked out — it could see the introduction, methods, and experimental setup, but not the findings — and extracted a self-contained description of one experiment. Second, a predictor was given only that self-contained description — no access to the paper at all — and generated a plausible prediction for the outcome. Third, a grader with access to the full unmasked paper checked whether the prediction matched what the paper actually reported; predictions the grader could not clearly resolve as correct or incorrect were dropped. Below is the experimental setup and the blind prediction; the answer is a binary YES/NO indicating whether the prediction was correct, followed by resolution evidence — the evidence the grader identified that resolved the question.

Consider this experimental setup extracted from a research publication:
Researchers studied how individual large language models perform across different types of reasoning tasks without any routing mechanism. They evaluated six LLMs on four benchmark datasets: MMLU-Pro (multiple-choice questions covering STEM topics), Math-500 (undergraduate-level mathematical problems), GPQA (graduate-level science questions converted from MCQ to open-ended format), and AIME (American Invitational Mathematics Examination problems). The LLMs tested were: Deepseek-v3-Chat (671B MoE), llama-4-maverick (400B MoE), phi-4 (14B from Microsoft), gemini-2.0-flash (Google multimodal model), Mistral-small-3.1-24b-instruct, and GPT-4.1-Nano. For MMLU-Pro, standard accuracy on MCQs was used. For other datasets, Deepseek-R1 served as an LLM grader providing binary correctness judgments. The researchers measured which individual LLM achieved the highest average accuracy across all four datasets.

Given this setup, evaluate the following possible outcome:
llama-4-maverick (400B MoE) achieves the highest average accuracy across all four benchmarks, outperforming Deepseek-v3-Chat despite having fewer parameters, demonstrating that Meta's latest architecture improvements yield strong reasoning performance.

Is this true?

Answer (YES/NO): NO